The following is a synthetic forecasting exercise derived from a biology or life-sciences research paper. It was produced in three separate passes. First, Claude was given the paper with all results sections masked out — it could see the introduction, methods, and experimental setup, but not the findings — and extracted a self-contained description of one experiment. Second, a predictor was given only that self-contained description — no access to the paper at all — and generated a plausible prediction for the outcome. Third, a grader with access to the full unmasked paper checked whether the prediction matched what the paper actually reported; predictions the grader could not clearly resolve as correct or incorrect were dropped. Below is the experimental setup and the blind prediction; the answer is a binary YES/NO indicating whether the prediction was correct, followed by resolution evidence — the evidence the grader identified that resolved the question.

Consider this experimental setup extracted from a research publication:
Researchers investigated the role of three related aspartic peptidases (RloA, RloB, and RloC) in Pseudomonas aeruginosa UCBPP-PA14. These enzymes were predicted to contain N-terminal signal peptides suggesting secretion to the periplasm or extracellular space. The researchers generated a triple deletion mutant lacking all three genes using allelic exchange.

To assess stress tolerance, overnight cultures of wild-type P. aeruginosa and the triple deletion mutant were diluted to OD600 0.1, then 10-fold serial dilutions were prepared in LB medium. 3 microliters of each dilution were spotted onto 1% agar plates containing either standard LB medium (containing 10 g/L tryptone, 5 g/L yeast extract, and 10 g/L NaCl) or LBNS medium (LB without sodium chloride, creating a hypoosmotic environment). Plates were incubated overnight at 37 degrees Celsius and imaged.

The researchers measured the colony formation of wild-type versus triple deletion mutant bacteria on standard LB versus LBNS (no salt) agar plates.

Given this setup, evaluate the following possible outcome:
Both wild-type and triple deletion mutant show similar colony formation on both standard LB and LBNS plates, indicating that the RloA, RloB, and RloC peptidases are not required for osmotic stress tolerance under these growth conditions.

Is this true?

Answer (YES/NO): NO